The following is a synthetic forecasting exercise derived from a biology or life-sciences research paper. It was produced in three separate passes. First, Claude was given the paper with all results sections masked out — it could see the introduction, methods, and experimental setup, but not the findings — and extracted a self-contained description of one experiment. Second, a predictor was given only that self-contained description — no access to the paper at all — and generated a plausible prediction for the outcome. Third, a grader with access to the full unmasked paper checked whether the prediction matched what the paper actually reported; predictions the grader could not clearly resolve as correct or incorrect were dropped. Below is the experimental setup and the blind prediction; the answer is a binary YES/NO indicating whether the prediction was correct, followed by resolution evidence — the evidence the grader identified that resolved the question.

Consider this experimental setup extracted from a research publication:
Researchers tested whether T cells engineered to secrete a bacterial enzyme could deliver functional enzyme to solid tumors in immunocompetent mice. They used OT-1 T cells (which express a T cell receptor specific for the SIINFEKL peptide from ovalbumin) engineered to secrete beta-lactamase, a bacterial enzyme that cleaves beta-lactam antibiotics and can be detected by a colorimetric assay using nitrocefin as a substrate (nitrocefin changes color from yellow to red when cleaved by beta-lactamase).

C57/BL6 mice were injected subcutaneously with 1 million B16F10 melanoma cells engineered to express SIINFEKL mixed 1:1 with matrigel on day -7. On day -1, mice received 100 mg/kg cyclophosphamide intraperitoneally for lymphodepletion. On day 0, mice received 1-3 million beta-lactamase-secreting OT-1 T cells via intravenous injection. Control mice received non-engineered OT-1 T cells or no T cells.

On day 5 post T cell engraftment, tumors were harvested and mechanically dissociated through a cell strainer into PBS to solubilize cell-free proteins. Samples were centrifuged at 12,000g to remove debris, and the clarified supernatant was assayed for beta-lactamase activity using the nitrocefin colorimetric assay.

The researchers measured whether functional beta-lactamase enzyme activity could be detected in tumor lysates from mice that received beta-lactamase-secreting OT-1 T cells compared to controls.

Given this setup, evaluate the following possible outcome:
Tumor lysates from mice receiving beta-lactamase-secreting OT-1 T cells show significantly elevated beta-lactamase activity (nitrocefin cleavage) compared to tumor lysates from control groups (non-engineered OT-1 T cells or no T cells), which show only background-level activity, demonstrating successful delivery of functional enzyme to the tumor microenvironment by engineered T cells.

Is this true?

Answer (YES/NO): YES